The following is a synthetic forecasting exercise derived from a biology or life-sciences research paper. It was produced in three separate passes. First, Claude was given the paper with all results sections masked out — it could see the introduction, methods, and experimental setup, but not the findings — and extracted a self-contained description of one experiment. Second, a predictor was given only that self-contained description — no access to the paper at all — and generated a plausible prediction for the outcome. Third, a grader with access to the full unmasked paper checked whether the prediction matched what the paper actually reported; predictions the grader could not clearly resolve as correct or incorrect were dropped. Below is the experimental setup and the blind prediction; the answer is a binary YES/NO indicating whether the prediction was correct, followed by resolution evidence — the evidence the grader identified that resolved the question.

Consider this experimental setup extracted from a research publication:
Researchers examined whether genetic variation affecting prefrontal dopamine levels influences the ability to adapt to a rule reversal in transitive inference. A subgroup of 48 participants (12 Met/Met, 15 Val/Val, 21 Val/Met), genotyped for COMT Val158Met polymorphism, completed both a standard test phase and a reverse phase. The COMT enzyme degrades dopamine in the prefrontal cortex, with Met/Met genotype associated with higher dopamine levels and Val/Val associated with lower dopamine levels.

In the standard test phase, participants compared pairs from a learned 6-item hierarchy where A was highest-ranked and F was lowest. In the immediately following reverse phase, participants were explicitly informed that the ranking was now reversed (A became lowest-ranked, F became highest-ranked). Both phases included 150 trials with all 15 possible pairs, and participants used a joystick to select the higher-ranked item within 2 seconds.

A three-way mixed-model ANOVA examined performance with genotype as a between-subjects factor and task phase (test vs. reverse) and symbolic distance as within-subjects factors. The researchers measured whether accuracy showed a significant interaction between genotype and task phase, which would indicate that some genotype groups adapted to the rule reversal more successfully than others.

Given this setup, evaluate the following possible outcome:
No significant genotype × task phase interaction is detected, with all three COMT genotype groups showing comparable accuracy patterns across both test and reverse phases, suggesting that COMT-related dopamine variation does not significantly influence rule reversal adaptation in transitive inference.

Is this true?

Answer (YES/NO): NO